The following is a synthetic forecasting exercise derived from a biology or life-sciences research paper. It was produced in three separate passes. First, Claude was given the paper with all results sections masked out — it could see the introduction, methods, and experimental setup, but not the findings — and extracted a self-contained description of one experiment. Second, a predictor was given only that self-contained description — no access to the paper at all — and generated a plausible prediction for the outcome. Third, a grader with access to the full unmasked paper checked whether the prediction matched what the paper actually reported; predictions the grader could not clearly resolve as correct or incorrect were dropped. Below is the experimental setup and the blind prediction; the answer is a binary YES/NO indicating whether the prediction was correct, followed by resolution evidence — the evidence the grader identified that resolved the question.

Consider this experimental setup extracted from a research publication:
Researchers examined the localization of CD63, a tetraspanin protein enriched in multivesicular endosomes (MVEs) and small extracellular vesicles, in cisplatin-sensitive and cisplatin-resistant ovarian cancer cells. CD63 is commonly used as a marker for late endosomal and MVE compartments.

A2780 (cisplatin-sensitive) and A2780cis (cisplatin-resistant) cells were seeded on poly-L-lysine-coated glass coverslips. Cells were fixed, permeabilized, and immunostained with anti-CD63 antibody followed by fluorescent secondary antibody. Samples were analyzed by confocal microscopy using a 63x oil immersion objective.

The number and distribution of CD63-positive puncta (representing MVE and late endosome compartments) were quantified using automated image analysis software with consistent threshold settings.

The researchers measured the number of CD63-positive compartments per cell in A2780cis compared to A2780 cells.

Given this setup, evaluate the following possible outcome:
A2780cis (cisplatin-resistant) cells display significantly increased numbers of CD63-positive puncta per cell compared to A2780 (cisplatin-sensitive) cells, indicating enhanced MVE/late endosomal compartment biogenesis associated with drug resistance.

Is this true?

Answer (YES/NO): YES